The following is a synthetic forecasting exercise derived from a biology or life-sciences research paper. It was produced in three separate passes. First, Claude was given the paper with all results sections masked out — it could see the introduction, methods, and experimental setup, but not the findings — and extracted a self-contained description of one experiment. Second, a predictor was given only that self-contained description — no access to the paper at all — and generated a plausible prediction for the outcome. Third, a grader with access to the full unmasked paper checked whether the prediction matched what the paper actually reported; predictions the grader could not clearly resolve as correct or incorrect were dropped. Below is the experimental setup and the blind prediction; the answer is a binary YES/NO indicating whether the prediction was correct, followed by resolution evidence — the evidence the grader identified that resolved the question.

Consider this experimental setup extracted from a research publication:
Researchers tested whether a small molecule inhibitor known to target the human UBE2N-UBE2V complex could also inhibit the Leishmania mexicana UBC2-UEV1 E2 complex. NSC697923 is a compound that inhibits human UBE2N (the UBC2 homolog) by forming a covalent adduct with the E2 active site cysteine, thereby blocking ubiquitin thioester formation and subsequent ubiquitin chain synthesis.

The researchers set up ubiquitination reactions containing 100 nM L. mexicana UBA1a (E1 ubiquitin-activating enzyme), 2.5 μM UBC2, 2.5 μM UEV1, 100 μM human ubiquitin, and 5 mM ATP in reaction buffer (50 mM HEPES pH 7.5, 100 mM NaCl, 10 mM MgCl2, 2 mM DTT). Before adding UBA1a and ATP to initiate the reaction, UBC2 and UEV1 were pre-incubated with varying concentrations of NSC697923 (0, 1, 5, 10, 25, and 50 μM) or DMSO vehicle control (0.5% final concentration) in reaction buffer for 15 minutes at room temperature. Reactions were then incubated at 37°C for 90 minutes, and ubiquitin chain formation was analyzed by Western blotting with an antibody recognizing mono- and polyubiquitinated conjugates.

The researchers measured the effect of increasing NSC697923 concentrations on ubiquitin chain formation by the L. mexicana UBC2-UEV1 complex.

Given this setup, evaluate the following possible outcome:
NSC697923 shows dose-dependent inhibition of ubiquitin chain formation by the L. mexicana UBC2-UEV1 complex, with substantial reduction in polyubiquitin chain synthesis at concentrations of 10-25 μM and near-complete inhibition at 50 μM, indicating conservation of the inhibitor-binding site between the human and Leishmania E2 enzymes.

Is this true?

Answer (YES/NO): NO